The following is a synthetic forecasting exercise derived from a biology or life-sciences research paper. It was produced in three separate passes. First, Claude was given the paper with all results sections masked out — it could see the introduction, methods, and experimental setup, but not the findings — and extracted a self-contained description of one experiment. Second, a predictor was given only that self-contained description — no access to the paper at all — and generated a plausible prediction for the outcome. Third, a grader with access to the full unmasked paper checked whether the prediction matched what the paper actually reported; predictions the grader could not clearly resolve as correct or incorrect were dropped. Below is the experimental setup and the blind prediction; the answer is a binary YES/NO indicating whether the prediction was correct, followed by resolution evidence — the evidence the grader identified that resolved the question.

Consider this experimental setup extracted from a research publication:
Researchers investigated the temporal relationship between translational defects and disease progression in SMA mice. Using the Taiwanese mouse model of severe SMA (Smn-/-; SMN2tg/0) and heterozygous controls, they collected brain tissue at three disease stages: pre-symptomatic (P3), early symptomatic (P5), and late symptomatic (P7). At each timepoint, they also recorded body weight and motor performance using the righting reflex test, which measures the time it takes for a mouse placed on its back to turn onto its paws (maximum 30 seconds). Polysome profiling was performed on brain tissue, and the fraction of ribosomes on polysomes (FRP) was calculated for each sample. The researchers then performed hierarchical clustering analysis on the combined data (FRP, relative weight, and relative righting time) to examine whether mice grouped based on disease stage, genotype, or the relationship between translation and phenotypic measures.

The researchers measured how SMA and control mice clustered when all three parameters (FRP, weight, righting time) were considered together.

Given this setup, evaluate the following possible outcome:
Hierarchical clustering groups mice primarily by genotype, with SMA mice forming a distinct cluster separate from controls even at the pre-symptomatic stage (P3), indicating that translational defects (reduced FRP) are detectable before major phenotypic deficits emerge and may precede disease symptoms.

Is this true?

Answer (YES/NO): NO